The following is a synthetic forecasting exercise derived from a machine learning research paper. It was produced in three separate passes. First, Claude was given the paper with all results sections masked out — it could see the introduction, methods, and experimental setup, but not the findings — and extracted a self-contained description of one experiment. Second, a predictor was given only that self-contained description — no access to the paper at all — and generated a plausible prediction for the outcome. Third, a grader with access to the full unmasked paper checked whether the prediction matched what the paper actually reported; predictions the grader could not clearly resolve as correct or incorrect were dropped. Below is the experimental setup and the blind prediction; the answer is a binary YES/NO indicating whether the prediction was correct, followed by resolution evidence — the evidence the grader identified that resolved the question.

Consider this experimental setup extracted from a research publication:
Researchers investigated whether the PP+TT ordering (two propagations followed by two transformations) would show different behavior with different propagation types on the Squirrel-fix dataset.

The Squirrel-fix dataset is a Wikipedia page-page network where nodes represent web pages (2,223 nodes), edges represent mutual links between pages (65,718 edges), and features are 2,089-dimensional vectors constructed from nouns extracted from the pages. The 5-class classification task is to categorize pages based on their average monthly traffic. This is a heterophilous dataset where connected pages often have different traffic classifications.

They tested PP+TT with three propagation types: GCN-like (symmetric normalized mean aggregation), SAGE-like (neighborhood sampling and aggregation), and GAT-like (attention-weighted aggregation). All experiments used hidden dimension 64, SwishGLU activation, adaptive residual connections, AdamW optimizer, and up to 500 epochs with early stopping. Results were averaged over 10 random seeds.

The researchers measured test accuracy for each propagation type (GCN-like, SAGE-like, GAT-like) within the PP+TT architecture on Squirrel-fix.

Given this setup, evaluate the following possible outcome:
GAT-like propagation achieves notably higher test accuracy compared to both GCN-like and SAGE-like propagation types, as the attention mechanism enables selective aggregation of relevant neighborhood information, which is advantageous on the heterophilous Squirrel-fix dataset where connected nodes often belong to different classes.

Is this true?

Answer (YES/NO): NO